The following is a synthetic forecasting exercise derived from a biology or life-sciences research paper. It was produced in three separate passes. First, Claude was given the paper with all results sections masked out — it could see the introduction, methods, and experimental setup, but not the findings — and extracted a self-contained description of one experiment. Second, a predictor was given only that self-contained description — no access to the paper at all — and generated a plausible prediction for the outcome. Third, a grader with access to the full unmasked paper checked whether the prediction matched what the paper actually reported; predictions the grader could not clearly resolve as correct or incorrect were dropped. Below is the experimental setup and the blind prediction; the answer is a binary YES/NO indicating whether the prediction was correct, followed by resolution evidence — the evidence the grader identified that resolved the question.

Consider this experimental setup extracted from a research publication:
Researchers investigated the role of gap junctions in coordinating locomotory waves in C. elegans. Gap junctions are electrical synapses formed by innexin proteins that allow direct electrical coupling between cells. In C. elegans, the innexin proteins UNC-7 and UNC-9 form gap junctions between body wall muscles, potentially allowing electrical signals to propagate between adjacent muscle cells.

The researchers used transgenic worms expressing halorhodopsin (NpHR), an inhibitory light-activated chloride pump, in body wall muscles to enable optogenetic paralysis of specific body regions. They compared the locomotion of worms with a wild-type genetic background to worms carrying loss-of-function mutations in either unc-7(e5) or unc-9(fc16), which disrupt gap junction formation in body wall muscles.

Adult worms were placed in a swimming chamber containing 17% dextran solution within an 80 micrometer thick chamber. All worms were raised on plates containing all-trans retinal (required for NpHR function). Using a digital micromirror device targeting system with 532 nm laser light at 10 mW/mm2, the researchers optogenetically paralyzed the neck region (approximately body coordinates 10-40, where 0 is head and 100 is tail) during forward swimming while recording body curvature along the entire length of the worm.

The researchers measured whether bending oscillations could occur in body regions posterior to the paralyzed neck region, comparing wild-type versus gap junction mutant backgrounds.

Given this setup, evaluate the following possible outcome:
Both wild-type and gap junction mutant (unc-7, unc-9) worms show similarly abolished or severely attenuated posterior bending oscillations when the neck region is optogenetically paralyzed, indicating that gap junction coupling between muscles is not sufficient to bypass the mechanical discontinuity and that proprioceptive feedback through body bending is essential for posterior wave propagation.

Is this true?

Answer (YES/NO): NO